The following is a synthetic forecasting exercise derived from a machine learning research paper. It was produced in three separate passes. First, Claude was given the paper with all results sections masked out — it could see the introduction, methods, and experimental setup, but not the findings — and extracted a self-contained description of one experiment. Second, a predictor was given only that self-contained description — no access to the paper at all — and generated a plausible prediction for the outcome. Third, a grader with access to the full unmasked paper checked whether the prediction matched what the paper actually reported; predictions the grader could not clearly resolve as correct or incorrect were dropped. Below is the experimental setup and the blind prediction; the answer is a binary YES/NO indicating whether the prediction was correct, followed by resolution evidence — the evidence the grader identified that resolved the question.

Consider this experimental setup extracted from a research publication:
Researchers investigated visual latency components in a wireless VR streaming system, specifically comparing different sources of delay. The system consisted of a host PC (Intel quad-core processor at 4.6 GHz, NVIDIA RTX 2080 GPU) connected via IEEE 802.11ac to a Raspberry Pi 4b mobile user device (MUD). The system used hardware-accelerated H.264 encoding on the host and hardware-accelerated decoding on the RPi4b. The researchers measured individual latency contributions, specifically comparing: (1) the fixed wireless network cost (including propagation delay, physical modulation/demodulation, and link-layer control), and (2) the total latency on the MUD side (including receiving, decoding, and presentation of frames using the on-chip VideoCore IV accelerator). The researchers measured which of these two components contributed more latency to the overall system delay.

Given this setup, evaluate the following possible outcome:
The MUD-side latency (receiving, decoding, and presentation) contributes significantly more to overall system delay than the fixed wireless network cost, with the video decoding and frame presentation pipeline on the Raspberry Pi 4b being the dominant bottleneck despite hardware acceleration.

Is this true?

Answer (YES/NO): NO